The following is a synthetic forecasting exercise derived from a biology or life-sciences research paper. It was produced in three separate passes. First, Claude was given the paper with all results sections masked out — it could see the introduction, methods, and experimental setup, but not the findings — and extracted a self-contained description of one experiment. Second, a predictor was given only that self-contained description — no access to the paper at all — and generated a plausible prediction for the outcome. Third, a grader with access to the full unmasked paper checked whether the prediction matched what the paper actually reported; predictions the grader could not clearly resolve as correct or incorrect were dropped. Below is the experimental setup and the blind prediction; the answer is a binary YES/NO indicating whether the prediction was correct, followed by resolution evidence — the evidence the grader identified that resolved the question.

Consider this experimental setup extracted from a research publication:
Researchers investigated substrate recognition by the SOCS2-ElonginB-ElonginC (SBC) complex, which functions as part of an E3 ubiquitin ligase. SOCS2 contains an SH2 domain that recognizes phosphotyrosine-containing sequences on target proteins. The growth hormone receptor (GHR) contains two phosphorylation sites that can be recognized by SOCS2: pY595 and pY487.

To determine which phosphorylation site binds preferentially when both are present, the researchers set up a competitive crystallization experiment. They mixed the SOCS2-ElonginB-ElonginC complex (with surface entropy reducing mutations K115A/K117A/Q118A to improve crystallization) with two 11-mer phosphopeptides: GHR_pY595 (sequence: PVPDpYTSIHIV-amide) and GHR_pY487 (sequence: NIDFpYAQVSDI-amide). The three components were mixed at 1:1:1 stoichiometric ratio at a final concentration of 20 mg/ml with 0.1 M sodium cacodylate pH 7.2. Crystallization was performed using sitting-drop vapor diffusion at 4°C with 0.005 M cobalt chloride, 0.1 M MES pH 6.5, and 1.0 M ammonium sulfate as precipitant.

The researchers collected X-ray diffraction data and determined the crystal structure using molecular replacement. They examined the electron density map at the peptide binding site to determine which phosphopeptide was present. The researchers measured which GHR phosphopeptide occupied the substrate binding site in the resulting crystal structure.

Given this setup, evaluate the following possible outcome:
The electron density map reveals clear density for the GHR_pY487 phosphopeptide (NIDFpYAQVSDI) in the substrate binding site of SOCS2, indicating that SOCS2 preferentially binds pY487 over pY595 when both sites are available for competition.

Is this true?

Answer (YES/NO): NO